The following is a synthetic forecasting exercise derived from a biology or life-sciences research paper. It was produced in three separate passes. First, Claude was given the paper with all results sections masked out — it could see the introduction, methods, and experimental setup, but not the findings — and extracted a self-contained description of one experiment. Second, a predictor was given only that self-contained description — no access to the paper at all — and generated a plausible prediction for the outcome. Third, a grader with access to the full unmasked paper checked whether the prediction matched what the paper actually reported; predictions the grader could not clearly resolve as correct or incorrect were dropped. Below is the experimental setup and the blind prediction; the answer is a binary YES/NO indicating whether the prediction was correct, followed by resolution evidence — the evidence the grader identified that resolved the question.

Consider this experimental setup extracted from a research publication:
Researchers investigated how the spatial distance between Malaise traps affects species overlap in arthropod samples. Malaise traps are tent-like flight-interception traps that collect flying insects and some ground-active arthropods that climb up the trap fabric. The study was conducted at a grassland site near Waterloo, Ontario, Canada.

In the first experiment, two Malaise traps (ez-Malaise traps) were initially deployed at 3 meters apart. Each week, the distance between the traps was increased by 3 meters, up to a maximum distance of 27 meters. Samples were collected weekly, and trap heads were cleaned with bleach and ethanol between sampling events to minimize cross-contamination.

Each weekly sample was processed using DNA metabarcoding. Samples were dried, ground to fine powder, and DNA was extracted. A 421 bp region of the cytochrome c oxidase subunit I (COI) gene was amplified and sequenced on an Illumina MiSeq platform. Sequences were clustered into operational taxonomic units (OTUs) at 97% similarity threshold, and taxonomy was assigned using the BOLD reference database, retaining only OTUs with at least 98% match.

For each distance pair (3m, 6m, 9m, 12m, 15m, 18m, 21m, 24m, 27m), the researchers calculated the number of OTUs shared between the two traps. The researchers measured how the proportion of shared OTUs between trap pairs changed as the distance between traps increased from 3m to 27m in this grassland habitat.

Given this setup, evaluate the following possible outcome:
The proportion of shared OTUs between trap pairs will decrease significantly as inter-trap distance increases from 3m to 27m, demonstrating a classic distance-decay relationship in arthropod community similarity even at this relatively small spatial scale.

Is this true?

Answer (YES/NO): NO